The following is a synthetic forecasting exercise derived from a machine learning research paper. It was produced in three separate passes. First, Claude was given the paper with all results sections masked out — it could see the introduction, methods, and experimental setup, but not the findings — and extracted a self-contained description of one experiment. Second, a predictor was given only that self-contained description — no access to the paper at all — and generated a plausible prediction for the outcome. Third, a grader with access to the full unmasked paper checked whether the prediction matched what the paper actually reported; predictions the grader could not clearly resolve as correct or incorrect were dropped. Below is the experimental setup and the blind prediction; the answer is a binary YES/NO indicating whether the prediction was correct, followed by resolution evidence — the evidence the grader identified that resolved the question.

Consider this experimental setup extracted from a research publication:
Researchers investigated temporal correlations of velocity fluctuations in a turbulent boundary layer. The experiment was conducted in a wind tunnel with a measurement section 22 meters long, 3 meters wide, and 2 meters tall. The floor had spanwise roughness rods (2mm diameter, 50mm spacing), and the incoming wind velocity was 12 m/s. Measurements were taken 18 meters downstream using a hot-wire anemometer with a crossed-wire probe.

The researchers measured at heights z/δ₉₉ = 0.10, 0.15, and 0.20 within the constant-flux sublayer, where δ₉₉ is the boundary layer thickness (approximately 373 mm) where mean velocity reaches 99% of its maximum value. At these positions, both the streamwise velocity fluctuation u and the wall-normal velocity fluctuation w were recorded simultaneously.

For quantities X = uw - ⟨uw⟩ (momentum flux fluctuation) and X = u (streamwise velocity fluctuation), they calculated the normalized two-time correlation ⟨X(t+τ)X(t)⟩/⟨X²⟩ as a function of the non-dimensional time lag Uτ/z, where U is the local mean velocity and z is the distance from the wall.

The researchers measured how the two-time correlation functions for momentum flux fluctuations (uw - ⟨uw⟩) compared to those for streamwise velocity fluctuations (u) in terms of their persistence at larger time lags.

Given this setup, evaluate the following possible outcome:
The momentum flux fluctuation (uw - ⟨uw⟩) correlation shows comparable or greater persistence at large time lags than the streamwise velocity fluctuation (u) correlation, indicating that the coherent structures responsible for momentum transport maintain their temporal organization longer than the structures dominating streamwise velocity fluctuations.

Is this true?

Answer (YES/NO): NO